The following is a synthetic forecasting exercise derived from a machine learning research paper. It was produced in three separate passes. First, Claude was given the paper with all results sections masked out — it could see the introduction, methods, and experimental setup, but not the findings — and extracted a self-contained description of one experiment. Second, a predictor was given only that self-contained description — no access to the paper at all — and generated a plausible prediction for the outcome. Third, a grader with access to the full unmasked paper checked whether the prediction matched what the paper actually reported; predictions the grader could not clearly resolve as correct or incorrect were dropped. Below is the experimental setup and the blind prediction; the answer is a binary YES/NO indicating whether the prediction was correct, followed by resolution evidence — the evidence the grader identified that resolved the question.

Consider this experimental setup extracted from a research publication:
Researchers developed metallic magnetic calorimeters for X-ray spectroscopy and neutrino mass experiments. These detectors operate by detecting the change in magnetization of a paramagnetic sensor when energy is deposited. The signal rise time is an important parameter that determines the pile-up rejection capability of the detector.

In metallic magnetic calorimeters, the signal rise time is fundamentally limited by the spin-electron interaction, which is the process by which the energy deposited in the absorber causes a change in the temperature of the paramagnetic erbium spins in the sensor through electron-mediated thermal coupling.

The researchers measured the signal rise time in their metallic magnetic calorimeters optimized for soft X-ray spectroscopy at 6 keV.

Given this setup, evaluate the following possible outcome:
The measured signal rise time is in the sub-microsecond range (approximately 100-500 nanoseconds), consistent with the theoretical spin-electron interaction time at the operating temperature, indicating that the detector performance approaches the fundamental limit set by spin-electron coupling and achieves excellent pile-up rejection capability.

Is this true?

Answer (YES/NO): NO